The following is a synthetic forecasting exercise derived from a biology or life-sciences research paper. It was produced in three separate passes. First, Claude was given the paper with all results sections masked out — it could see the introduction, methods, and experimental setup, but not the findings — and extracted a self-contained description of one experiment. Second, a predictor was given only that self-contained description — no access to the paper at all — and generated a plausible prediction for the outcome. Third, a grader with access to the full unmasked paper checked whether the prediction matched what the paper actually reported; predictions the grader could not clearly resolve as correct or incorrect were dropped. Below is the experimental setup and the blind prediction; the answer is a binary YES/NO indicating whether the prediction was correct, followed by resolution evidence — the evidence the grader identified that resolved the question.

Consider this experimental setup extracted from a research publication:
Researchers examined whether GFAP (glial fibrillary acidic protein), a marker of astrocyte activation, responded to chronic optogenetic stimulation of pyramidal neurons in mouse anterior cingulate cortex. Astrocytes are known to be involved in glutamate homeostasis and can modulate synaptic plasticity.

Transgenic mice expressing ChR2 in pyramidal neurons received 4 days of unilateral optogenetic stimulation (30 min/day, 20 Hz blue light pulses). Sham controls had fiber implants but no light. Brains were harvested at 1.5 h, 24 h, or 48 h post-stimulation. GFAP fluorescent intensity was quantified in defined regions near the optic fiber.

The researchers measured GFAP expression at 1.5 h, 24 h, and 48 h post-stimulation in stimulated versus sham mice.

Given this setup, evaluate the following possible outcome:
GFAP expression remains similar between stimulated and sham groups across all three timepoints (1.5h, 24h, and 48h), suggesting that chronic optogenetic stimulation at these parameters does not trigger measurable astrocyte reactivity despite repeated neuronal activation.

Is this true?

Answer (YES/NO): NO